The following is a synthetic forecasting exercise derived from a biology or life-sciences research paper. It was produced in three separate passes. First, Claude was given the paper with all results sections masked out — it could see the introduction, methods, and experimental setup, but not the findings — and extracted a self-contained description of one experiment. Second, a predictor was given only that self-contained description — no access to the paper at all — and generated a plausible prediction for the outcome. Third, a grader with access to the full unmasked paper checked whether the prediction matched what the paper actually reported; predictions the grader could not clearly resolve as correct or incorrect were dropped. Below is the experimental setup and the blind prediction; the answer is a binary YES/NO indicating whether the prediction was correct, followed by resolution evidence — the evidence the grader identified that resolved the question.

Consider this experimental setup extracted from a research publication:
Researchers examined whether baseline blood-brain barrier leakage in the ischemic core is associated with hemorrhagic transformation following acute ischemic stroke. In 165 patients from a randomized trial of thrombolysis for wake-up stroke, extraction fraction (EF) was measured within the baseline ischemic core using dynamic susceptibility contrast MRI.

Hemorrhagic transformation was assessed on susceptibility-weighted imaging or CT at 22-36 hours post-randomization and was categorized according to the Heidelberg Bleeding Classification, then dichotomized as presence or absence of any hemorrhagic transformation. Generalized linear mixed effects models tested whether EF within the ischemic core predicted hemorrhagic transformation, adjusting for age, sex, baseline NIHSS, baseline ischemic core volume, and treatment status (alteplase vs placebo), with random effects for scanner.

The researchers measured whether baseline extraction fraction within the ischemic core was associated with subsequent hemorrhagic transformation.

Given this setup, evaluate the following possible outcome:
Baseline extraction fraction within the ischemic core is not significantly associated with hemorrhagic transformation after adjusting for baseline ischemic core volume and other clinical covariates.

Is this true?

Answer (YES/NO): YES